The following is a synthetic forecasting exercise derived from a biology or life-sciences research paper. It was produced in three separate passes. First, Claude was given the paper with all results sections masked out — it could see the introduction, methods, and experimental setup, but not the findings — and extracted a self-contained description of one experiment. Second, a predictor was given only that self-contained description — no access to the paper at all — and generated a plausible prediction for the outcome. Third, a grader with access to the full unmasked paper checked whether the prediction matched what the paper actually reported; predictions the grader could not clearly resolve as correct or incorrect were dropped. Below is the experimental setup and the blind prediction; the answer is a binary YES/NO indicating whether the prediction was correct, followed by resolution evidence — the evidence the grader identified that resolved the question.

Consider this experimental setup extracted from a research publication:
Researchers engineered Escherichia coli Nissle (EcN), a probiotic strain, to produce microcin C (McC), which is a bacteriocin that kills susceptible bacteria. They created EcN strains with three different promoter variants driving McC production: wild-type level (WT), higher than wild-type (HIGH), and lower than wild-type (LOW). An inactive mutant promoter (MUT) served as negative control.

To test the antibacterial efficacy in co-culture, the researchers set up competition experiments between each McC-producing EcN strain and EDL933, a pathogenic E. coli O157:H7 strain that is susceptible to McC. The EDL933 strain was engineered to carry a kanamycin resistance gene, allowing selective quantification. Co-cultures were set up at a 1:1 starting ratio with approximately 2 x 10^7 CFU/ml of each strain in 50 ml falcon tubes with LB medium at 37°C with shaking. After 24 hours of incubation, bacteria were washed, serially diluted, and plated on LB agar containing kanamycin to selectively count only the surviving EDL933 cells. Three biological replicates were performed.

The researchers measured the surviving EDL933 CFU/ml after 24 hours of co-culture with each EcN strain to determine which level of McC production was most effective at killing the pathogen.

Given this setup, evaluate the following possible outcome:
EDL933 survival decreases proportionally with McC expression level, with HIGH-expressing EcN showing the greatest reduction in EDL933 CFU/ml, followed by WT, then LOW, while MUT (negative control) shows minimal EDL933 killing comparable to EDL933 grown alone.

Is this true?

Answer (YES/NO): NO